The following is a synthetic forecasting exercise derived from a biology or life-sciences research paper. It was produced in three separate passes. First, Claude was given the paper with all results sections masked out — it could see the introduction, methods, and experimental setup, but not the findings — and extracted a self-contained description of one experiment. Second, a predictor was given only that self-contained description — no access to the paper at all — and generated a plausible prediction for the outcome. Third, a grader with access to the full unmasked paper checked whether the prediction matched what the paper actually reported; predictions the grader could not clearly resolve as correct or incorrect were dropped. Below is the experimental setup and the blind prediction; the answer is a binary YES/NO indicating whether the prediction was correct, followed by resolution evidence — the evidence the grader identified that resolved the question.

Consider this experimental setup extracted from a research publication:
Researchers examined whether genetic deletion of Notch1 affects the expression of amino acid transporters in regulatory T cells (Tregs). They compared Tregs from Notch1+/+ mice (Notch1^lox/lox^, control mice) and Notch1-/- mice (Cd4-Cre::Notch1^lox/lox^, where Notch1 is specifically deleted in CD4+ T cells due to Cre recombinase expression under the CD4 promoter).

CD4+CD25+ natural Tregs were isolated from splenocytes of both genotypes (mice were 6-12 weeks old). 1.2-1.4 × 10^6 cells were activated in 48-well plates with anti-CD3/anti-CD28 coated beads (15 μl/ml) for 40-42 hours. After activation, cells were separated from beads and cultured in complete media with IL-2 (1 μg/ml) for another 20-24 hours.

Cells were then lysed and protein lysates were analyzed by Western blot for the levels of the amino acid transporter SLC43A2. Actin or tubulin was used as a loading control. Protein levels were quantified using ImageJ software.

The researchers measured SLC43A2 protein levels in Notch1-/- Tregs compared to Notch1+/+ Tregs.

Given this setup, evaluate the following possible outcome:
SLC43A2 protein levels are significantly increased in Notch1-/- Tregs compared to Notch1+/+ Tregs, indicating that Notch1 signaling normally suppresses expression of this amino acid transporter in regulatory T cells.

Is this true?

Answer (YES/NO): NO